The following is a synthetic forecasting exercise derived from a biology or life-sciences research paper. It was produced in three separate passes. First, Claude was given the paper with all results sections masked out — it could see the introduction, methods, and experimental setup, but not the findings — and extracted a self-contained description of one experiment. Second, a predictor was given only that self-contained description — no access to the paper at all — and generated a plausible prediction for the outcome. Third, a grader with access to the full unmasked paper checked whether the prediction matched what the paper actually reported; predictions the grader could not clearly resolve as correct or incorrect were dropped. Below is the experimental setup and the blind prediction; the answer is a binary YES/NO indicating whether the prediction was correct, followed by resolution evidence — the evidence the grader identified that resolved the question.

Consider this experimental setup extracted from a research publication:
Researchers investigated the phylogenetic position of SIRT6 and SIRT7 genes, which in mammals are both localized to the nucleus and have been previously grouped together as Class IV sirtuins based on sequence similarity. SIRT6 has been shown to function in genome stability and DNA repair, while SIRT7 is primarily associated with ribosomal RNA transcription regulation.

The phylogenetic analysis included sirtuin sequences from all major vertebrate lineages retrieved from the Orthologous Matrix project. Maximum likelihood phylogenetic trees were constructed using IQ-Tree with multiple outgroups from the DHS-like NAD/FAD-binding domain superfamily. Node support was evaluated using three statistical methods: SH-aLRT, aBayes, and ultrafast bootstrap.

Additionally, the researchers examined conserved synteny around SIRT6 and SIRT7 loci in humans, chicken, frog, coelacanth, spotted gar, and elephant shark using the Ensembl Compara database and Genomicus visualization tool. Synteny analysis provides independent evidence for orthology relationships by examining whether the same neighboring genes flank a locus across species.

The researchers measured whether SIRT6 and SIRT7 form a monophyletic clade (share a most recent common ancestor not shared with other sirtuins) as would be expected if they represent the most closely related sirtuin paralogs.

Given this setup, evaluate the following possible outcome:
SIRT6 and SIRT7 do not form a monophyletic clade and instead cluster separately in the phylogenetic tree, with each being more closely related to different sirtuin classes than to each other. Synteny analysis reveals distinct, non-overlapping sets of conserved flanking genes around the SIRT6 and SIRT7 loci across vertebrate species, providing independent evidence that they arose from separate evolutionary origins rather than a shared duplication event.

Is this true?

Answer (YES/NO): NO